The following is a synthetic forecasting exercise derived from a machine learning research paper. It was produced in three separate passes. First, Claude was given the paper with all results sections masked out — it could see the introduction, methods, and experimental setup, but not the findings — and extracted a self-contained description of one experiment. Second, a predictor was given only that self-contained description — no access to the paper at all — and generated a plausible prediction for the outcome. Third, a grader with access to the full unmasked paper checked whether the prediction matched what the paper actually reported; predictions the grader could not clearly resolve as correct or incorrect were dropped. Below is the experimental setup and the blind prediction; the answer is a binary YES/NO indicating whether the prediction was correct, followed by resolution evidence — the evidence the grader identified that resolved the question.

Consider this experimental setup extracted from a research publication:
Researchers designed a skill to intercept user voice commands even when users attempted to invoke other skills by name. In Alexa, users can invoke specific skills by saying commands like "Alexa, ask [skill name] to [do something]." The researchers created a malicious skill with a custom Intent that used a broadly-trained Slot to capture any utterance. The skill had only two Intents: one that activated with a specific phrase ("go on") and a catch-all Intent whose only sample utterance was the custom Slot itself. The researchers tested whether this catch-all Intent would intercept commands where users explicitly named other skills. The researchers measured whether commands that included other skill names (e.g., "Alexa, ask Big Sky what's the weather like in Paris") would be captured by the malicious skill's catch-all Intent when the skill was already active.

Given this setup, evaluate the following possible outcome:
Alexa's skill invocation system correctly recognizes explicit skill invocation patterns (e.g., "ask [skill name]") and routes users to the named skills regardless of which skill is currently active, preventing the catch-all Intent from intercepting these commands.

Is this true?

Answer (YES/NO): NO